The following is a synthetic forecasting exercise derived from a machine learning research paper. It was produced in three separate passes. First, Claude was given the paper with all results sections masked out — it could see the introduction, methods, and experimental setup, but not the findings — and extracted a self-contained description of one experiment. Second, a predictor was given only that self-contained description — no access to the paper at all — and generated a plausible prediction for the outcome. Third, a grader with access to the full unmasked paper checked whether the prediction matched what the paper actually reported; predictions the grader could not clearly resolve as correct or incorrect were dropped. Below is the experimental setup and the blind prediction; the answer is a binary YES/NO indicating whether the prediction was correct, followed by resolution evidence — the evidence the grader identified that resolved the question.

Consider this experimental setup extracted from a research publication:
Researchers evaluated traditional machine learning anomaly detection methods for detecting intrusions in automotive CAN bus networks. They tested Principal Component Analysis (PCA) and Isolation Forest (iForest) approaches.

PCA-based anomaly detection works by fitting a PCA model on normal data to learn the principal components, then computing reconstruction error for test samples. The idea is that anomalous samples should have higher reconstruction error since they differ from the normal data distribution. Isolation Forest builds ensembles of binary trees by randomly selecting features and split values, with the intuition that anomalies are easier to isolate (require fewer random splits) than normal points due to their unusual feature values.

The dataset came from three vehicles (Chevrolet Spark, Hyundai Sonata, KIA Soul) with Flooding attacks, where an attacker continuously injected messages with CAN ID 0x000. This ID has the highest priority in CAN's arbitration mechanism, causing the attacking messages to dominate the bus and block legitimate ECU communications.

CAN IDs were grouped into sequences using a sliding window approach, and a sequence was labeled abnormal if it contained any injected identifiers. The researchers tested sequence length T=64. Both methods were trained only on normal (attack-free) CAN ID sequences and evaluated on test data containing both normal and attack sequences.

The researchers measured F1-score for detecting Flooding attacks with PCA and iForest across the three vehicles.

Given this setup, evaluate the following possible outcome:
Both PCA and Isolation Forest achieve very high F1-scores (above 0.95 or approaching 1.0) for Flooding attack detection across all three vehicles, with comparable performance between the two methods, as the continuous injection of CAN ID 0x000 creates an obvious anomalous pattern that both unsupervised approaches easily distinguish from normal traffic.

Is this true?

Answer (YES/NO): NO